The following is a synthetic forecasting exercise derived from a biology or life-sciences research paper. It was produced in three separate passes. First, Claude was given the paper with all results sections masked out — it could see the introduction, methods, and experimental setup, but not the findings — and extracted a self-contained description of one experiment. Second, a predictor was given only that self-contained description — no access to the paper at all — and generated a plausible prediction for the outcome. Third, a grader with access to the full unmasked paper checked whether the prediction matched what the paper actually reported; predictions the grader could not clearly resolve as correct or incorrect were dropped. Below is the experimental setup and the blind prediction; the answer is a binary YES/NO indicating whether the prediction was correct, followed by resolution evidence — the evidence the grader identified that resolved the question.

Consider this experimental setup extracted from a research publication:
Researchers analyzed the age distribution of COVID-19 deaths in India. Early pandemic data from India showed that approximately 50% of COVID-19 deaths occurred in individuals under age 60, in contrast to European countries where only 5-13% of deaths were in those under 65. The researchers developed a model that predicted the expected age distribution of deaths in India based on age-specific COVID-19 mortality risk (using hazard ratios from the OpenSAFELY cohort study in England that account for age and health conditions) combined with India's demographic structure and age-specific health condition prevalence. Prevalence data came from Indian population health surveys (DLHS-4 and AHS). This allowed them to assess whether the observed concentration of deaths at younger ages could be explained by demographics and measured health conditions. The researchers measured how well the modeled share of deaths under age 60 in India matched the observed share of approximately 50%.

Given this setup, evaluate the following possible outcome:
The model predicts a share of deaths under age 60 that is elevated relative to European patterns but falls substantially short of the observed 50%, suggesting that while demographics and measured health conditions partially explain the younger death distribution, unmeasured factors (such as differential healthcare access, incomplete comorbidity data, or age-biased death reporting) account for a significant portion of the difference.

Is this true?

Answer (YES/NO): YES